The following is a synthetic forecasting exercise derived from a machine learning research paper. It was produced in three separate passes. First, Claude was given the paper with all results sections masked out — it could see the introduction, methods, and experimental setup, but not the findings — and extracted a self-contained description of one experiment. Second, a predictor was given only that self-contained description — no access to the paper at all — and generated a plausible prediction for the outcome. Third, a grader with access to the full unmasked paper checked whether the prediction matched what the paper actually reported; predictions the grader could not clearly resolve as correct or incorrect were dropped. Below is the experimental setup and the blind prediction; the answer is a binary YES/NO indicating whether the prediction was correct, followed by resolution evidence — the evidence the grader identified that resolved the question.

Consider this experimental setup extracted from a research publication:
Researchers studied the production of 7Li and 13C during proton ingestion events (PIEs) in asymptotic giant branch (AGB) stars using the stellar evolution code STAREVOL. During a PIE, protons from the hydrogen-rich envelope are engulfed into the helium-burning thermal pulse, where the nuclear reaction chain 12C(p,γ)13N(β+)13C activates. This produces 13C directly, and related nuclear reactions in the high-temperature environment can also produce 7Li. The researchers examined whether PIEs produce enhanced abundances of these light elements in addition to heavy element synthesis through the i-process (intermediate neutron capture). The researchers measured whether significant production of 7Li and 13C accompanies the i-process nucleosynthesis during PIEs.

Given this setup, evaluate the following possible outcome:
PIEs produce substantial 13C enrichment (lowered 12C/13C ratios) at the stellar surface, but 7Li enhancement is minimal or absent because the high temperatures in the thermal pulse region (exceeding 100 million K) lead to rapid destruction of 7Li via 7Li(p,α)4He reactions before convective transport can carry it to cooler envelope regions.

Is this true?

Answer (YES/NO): NO